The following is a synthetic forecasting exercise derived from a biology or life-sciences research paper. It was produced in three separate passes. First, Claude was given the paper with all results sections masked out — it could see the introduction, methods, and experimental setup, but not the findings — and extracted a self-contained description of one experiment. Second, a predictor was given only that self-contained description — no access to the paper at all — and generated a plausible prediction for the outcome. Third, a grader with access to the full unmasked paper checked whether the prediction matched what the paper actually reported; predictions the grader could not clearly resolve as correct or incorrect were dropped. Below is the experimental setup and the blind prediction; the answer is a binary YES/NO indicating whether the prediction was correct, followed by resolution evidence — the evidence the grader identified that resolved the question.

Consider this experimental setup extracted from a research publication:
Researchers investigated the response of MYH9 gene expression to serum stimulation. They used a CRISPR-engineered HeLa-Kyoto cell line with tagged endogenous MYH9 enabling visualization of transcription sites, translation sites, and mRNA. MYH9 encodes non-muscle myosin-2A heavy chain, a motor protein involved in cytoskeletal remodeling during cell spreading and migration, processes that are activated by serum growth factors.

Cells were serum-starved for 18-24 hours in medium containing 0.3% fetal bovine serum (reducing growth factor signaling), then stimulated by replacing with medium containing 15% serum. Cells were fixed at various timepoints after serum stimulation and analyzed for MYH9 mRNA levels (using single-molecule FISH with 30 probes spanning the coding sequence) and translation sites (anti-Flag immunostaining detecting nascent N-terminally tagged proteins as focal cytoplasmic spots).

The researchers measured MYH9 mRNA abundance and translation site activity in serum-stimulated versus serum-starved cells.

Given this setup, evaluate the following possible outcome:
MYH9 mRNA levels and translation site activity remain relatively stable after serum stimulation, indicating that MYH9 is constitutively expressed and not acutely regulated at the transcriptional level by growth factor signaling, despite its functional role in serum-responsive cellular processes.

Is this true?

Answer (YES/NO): NO